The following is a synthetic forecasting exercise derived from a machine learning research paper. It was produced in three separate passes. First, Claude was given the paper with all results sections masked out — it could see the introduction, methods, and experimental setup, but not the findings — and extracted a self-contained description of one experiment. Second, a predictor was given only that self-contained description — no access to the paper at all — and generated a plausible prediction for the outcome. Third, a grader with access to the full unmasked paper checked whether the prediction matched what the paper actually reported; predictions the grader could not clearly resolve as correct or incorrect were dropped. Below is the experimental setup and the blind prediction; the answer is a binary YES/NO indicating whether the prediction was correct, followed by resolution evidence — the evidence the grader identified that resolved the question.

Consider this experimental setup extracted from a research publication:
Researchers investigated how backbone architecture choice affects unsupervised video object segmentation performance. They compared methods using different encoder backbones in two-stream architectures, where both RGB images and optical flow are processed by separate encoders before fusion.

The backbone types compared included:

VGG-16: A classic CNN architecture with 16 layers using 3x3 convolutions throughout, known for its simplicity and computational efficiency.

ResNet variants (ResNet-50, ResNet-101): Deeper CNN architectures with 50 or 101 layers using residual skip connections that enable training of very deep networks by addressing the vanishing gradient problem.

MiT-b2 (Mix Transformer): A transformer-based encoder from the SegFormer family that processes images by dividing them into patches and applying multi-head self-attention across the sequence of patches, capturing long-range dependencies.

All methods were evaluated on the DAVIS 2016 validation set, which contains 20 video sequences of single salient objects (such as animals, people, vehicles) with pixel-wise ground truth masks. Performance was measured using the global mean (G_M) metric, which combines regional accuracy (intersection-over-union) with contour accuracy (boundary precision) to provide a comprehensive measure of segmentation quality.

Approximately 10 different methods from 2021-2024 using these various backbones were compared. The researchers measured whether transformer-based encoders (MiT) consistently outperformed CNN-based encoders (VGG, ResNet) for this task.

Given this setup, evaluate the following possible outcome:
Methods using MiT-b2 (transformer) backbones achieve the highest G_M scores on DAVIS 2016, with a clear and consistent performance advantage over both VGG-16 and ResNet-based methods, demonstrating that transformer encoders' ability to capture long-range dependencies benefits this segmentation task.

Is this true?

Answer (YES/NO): NO